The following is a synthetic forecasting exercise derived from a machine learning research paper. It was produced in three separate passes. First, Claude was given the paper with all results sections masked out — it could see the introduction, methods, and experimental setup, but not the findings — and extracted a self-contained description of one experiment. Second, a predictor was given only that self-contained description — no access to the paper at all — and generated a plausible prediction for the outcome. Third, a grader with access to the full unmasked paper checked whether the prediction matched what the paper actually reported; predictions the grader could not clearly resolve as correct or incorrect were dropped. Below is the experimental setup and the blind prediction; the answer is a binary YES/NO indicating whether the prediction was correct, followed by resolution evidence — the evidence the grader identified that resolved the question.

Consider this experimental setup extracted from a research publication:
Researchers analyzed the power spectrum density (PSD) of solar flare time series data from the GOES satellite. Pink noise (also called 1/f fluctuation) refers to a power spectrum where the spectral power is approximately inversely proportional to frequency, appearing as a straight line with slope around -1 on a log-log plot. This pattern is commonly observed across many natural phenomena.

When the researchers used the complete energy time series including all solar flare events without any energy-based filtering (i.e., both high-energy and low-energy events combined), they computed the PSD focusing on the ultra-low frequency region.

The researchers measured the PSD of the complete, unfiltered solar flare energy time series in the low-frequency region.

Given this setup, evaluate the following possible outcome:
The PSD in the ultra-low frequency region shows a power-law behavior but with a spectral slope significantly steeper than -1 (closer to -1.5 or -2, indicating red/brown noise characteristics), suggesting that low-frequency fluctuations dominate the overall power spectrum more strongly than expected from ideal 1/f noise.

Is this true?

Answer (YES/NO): NO